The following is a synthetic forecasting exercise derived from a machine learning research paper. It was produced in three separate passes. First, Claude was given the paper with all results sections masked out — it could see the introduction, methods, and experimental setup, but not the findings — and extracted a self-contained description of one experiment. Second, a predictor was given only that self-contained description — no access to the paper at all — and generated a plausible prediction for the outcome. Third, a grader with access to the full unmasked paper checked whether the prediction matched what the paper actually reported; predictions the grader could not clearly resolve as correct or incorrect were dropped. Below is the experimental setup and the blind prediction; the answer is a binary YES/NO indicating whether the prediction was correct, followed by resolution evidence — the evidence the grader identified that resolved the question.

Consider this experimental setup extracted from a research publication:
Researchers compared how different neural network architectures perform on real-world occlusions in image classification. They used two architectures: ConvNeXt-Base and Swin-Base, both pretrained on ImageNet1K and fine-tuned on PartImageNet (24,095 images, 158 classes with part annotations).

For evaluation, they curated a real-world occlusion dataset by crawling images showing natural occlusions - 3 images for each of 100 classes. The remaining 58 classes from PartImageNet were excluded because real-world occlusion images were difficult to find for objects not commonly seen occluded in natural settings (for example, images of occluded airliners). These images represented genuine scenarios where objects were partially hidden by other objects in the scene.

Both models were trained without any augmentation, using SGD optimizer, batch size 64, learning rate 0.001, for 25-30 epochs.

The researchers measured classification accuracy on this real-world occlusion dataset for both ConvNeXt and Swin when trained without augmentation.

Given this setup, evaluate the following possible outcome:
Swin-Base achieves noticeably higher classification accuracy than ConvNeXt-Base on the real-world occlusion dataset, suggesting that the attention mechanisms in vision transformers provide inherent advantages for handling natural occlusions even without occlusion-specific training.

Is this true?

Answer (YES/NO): NO